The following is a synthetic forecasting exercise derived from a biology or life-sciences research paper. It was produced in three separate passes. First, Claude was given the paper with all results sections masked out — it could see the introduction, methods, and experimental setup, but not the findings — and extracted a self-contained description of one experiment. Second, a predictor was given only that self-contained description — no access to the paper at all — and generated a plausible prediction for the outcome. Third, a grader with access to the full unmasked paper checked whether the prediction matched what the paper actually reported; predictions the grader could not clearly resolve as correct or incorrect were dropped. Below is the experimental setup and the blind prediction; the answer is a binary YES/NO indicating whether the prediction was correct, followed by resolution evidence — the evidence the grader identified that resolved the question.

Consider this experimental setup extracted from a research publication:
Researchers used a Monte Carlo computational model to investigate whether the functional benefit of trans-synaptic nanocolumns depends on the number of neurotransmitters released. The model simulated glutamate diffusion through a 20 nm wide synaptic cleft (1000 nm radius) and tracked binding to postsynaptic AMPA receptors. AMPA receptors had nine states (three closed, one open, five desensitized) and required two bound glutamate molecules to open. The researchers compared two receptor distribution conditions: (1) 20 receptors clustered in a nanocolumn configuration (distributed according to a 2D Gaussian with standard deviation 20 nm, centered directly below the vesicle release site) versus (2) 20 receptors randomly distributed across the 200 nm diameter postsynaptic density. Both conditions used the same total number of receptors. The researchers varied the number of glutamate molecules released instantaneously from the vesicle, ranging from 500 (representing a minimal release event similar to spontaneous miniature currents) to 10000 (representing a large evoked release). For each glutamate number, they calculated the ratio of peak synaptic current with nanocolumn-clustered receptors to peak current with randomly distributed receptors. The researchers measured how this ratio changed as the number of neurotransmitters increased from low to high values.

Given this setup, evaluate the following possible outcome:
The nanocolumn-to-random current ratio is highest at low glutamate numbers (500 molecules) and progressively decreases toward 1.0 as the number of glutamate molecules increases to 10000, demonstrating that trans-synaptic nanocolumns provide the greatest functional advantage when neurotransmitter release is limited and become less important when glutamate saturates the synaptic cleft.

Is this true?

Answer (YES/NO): YES